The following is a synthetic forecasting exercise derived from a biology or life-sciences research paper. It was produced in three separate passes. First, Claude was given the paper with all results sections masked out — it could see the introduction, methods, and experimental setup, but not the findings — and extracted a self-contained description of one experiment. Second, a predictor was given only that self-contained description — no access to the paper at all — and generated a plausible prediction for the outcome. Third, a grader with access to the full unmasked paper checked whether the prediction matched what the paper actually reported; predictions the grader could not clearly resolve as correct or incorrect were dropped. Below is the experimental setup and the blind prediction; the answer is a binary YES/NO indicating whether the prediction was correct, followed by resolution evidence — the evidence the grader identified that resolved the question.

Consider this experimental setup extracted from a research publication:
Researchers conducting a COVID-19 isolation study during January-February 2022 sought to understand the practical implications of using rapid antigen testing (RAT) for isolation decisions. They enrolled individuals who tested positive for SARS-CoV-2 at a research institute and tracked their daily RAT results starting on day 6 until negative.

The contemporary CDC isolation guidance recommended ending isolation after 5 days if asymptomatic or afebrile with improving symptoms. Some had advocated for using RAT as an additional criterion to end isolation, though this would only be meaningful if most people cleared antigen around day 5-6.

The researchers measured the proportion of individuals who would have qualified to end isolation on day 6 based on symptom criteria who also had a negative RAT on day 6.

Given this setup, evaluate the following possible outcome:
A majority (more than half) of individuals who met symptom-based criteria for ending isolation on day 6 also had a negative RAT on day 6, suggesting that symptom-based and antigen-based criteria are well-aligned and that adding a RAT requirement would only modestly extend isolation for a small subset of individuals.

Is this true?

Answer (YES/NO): NO